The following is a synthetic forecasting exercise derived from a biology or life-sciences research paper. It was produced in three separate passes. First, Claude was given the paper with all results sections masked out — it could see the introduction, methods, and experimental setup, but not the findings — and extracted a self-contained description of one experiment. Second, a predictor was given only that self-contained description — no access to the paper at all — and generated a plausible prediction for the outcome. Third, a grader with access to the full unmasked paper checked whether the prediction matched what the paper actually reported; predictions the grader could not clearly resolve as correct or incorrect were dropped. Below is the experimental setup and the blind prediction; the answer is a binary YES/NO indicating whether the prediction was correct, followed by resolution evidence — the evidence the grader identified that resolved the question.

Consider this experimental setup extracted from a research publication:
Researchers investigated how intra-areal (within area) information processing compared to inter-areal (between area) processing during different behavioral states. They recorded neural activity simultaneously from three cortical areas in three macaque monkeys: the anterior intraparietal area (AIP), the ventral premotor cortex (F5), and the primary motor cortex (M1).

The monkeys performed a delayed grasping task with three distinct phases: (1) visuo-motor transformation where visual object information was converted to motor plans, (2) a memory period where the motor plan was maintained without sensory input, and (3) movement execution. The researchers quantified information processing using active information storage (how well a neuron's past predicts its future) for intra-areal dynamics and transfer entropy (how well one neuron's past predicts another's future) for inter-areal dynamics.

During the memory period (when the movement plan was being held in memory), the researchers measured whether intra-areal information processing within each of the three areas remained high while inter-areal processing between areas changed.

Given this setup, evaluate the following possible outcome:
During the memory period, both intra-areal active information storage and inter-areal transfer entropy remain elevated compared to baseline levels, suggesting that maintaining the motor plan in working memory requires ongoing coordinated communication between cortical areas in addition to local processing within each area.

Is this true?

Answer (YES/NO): NO